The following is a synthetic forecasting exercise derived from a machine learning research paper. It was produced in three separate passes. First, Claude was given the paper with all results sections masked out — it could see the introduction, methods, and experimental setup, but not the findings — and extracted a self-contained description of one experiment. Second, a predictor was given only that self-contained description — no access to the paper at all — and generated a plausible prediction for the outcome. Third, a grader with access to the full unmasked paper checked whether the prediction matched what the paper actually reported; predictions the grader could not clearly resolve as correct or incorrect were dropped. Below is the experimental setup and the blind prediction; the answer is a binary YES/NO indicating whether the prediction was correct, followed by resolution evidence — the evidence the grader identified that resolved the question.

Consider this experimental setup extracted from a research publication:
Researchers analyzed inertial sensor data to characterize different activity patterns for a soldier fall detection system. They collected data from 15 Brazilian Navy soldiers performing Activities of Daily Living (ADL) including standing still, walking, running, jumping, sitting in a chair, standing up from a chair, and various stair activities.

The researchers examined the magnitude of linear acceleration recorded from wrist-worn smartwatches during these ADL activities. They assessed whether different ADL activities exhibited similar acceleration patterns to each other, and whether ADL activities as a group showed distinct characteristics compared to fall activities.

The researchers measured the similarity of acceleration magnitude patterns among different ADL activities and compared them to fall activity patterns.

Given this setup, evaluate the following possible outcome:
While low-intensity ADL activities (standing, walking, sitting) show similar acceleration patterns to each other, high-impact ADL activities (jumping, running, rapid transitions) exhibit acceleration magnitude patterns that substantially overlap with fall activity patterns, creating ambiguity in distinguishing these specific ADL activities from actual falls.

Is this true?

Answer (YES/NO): NO